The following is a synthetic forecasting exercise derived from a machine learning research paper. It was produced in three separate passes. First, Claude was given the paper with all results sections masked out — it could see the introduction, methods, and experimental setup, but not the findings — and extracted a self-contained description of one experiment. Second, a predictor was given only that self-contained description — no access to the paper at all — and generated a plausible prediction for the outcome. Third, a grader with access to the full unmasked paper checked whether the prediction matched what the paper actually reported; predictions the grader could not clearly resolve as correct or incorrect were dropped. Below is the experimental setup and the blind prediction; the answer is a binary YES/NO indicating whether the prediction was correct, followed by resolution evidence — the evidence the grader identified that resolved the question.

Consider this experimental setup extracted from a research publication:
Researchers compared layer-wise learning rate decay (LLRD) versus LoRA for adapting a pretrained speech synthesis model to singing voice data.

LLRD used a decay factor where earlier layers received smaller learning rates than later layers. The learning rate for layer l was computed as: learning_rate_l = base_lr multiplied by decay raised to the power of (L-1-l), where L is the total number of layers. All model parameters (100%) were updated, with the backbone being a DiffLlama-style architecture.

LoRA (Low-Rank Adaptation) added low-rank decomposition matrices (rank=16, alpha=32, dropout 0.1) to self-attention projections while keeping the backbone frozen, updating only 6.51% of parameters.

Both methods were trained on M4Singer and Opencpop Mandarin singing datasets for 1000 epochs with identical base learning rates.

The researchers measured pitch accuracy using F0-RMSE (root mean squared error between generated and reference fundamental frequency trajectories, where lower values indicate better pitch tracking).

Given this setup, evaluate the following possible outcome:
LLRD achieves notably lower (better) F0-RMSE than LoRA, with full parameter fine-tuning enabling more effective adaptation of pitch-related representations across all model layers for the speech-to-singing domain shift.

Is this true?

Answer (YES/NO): NO